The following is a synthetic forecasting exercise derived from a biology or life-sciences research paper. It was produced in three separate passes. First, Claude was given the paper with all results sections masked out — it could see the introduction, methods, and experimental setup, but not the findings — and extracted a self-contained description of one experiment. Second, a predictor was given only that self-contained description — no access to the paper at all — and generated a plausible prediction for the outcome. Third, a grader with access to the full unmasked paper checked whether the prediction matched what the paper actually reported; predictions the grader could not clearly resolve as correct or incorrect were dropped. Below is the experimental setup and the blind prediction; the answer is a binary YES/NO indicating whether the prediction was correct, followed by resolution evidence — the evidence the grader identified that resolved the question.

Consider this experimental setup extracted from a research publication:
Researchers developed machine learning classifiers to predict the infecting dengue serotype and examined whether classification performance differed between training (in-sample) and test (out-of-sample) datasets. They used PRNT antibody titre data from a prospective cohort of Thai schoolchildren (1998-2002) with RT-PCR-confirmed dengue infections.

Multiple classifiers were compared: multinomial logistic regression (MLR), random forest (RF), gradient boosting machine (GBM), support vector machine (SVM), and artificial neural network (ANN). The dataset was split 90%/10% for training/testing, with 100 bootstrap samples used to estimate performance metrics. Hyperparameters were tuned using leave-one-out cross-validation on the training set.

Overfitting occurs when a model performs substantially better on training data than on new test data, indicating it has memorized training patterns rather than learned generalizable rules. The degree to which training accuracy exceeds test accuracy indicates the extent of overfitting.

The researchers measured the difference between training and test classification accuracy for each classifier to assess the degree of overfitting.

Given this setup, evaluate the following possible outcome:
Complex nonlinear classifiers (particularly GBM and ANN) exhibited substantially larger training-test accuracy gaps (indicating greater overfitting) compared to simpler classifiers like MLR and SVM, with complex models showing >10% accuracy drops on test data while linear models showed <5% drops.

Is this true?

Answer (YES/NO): NO